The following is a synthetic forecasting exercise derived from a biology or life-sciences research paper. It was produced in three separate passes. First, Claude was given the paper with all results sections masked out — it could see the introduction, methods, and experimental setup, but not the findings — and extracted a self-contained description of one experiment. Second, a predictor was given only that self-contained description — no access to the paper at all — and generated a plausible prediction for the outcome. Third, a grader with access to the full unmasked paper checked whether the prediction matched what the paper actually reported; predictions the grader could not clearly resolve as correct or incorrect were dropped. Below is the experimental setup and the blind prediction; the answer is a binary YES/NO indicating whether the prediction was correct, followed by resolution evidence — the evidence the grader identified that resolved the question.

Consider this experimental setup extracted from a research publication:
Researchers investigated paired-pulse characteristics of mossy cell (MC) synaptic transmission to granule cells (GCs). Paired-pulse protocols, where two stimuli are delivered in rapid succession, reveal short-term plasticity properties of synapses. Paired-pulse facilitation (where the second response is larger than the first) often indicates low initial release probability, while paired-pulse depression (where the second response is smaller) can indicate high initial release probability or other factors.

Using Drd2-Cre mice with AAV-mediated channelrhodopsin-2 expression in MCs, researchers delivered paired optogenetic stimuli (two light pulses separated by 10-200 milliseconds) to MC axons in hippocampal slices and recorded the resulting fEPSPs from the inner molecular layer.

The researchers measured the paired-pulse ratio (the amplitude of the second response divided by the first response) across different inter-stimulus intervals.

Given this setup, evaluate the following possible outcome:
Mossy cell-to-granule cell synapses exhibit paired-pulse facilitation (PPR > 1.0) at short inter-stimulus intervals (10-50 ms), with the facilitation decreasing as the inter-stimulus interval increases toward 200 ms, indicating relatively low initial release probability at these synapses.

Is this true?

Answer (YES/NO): NO